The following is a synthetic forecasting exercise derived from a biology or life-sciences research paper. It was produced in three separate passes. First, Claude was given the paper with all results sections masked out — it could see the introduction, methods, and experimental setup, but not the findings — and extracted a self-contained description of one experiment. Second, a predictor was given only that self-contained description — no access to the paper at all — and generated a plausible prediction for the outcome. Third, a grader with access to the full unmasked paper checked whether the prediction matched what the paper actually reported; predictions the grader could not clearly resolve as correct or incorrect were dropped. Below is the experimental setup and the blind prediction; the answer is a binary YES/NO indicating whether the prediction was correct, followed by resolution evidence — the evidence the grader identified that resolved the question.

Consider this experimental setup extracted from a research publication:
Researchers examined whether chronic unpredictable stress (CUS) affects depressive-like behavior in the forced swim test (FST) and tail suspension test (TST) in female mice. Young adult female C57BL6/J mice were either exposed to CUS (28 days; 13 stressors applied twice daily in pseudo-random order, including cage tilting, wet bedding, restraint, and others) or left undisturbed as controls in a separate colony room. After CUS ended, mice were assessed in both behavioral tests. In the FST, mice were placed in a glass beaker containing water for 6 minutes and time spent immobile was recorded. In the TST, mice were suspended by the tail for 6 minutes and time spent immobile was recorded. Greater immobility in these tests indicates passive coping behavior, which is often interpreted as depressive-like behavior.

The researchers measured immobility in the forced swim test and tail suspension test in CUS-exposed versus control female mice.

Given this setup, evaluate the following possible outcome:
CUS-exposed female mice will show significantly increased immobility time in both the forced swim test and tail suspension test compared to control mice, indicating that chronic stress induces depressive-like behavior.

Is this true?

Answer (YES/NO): NO